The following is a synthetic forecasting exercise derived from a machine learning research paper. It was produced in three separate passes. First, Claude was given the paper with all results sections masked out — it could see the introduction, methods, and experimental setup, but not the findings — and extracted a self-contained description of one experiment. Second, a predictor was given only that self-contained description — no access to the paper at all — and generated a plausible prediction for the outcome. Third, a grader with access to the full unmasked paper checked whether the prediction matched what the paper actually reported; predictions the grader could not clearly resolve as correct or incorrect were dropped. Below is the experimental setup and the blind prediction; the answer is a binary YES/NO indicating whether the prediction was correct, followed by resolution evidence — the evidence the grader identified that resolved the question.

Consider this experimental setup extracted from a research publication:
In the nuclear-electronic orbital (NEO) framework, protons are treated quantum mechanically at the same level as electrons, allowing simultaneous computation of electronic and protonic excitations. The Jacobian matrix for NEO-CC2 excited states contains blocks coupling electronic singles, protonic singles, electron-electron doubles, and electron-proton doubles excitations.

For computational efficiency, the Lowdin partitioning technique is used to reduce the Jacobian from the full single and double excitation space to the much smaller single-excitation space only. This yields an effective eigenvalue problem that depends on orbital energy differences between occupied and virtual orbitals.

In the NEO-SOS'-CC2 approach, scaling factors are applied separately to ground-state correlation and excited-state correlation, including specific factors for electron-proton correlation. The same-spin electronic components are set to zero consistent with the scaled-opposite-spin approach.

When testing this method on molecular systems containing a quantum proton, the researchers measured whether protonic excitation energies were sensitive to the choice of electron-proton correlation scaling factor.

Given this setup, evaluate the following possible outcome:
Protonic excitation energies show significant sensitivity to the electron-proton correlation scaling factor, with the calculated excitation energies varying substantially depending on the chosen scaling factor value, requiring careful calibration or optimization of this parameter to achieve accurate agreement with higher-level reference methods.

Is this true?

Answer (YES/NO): YES